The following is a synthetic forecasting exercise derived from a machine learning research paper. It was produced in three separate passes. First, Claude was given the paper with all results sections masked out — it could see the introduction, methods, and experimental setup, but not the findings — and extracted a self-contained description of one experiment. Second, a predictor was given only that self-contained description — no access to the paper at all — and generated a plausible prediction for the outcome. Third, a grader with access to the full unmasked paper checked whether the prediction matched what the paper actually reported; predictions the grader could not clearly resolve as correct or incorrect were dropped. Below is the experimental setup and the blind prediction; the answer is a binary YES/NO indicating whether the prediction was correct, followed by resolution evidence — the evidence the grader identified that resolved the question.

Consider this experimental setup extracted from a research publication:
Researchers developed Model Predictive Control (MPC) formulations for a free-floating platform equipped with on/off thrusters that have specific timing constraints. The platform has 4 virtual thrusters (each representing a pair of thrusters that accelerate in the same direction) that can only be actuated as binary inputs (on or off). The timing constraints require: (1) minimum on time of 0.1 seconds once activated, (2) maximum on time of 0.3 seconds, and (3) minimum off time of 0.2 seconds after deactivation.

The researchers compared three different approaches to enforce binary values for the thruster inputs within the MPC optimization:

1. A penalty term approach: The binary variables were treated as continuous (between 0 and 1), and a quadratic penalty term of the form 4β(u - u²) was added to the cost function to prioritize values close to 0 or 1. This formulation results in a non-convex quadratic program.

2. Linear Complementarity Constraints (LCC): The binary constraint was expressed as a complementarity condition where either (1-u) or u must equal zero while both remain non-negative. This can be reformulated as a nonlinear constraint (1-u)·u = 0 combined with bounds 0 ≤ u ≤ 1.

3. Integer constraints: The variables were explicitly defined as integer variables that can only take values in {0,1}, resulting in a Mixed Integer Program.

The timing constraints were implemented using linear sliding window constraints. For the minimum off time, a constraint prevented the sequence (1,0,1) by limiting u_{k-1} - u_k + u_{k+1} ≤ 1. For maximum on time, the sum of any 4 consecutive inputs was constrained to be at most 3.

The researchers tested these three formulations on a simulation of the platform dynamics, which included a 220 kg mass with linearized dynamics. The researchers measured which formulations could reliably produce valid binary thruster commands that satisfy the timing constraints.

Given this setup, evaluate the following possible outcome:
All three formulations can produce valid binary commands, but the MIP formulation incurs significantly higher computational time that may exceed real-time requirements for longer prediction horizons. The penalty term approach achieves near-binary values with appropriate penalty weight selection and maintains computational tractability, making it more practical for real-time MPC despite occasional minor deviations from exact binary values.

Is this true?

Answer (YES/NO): NO